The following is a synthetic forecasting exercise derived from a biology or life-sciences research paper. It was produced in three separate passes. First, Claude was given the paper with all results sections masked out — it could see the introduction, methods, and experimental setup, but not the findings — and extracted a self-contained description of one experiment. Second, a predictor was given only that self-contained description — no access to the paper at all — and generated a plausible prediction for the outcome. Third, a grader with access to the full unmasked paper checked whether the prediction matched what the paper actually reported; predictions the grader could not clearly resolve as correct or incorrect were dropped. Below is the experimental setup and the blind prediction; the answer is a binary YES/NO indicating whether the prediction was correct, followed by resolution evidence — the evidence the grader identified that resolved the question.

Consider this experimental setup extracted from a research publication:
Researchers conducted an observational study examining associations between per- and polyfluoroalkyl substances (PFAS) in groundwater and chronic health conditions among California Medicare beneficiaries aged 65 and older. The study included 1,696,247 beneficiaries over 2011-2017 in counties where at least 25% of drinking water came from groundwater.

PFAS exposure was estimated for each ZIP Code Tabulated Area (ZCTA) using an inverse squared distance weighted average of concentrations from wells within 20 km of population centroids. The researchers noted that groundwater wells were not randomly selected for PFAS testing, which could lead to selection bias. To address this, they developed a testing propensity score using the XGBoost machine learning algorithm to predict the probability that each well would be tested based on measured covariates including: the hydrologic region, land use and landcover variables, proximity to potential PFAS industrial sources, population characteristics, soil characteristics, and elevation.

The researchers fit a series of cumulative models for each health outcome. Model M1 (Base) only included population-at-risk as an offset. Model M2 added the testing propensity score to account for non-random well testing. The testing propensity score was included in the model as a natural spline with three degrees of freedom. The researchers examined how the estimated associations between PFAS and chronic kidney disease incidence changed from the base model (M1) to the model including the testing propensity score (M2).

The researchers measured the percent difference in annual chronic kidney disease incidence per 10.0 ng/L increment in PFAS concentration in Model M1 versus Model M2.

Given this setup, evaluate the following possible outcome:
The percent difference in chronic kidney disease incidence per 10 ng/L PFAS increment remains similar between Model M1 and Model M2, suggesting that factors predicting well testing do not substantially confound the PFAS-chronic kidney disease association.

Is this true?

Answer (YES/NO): YES